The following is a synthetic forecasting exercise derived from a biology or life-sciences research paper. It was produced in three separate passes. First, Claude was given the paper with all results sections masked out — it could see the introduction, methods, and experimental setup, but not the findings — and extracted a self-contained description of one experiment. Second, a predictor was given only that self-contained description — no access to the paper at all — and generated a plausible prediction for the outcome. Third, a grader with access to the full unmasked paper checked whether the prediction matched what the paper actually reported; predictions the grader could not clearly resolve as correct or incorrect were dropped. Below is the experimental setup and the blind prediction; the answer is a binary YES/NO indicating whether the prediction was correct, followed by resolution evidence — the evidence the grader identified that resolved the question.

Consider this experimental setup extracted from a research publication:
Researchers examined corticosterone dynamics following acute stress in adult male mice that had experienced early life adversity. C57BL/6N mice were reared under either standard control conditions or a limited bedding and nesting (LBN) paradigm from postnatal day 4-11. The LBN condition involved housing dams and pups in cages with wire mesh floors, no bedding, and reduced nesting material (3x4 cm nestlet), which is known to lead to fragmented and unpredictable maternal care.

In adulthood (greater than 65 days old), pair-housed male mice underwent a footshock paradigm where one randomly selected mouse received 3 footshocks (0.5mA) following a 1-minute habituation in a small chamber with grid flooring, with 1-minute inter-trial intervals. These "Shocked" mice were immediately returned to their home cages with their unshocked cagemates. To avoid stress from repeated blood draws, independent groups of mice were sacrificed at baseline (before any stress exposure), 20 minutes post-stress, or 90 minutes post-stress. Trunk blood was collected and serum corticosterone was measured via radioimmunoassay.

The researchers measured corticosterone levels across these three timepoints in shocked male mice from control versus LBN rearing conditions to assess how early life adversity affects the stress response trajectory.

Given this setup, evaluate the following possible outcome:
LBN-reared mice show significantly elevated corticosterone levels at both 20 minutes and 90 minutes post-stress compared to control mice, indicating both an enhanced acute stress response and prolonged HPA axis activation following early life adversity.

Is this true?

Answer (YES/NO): NO